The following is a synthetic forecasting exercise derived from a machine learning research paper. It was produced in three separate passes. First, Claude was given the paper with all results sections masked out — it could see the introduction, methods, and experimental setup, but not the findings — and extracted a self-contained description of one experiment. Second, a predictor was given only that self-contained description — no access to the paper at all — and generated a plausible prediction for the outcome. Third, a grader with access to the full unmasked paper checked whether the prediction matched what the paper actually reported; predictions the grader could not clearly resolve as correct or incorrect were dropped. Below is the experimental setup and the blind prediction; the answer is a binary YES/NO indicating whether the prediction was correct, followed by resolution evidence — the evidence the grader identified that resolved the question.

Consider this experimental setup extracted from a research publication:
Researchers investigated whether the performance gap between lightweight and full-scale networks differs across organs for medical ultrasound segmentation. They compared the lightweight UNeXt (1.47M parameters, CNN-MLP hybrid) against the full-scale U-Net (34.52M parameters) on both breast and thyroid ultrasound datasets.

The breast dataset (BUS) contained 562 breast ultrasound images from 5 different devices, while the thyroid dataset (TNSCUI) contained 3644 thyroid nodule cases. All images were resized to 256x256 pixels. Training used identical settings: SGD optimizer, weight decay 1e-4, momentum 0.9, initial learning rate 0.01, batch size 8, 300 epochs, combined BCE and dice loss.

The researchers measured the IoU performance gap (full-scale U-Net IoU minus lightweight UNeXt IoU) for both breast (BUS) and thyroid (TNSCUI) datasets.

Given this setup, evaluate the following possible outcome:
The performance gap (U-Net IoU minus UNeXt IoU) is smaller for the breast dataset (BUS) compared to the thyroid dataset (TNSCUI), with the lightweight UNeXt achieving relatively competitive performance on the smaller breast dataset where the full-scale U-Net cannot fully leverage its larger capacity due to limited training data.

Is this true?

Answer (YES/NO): YES